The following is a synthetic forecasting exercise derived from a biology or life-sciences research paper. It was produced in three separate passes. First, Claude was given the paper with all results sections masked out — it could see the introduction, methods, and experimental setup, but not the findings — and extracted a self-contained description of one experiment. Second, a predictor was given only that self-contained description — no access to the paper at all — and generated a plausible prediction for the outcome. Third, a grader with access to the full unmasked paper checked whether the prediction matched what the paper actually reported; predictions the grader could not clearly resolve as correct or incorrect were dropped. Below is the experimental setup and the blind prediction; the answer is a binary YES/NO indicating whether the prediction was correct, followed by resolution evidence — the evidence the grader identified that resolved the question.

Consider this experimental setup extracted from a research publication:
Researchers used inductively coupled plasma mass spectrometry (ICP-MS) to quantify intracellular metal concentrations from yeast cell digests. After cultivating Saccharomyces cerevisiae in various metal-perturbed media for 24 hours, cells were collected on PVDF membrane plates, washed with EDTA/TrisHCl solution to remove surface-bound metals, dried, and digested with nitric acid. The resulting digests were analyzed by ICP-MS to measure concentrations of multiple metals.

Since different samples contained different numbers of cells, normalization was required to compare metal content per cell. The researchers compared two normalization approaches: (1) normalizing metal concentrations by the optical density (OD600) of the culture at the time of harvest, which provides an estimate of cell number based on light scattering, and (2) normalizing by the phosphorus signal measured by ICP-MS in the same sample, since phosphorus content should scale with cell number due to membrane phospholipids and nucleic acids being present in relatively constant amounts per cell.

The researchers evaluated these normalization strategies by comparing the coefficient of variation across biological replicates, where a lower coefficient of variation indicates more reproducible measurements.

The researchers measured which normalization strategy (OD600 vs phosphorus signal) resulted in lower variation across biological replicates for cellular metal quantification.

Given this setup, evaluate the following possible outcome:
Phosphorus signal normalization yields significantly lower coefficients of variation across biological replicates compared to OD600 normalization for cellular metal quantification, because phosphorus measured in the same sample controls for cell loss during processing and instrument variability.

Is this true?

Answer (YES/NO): YES